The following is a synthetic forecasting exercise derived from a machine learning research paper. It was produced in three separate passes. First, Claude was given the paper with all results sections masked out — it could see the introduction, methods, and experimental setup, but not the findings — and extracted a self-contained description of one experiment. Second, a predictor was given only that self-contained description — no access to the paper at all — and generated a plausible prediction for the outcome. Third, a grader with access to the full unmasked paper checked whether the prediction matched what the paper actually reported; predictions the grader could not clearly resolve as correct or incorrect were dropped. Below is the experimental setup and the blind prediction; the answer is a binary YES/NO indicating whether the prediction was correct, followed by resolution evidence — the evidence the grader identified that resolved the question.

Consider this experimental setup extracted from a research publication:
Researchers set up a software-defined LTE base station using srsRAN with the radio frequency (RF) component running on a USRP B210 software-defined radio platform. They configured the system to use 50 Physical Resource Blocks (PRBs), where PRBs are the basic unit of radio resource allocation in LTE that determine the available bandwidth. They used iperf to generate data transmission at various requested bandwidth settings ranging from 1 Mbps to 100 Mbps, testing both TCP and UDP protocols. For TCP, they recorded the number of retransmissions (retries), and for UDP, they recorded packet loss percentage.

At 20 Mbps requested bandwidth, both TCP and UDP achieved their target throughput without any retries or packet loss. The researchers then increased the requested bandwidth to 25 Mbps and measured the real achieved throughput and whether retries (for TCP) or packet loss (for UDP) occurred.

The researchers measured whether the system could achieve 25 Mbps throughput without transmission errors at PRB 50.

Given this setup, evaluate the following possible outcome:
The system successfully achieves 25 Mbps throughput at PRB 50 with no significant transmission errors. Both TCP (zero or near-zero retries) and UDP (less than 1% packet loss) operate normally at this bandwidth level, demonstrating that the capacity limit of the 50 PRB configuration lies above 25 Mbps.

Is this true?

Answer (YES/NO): NO